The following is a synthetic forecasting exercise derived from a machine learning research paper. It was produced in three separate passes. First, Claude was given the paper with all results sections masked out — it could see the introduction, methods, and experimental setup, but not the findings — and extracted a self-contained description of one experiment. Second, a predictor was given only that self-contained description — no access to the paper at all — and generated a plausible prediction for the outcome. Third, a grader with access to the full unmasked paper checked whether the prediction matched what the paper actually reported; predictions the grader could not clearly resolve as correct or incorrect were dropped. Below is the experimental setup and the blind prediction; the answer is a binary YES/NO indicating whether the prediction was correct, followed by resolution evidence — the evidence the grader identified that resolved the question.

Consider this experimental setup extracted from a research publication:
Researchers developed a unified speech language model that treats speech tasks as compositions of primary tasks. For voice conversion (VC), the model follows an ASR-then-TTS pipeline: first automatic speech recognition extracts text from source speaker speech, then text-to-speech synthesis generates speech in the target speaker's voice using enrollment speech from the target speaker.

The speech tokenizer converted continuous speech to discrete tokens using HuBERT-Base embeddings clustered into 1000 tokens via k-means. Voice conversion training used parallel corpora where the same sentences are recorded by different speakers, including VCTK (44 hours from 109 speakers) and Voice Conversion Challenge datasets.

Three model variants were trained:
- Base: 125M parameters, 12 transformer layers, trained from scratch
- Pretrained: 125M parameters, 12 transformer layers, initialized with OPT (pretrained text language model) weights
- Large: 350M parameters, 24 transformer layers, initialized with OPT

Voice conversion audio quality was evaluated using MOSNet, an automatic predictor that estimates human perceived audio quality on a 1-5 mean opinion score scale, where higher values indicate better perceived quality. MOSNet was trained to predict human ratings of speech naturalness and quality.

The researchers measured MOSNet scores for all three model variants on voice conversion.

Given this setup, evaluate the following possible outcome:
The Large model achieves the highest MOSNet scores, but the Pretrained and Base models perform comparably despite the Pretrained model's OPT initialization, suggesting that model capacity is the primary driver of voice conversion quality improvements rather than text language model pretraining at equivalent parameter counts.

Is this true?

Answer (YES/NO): NO